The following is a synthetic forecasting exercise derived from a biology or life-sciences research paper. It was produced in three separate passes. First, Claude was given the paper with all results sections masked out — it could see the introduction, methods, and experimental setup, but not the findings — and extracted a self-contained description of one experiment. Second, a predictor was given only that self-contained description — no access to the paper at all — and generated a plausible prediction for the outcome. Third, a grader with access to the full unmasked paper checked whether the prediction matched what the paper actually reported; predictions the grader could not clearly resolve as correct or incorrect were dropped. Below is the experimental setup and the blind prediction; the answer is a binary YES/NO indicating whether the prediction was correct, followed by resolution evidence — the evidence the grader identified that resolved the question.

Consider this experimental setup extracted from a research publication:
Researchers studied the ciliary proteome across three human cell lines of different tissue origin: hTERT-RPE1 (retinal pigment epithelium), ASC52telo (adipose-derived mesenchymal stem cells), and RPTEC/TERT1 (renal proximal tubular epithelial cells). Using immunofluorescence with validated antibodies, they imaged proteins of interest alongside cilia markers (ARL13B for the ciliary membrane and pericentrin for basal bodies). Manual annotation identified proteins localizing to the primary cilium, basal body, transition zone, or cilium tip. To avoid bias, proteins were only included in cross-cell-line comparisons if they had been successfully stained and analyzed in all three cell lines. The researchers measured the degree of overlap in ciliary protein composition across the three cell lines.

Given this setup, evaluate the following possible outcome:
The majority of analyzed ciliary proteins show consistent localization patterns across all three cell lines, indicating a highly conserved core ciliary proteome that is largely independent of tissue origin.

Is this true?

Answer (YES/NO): NO